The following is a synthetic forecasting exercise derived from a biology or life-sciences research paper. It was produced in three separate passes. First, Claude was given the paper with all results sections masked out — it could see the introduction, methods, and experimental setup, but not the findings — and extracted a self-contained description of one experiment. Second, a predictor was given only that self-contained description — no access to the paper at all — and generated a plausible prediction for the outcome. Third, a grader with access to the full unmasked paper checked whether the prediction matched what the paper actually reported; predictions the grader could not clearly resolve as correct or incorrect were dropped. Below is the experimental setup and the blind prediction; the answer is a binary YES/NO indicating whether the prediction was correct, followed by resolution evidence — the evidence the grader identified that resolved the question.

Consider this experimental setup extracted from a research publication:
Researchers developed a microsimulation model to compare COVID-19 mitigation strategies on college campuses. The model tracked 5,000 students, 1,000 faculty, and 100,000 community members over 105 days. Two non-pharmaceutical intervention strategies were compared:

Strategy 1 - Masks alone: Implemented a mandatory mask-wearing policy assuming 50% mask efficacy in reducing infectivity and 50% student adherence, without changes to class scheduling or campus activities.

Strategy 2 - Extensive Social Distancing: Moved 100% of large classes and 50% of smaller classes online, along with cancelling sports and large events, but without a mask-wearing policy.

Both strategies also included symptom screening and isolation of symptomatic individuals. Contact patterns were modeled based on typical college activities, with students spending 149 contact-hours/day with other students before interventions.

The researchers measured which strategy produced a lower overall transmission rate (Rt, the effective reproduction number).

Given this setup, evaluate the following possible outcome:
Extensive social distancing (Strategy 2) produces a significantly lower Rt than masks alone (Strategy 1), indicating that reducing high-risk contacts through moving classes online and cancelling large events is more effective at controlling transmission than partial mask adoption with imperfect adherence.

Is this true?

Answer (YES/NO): NO